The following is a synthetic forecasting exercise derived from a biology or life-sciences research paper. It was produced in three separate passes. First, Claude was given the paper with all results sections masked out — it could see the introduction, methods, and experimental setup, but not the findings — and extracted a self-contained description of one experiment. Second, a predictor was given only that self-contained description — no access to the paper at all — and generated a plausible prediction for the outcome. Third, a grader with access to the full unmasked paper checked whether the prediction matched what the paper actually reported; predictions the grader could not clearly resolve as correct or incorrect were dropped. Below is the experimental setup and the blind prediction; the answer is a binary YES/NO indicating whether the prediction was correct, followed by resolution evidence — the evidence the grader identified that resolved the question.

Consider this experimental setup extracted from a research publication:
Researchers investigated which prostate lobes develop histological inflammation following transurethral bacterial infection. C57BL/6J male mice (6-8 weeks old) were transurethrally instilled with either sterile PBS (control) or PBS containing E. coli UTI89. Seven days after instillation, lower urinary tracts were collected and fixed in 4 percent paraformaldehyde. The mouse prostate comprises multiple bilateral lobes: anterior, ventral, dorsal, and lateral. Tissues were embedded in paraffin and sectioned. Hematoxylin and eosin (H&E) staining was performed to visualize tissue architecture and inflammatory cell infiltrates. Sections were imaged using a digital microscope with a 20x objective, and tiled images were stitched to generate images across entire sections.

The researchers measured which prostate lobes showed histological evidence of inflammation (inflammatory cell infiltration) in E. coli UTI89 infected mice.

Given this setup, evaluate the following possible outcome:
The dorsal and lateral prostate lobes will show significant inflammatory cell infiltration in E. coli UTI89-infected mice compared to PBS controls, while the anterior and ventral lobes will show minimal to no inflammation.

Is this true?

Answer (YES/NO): NO